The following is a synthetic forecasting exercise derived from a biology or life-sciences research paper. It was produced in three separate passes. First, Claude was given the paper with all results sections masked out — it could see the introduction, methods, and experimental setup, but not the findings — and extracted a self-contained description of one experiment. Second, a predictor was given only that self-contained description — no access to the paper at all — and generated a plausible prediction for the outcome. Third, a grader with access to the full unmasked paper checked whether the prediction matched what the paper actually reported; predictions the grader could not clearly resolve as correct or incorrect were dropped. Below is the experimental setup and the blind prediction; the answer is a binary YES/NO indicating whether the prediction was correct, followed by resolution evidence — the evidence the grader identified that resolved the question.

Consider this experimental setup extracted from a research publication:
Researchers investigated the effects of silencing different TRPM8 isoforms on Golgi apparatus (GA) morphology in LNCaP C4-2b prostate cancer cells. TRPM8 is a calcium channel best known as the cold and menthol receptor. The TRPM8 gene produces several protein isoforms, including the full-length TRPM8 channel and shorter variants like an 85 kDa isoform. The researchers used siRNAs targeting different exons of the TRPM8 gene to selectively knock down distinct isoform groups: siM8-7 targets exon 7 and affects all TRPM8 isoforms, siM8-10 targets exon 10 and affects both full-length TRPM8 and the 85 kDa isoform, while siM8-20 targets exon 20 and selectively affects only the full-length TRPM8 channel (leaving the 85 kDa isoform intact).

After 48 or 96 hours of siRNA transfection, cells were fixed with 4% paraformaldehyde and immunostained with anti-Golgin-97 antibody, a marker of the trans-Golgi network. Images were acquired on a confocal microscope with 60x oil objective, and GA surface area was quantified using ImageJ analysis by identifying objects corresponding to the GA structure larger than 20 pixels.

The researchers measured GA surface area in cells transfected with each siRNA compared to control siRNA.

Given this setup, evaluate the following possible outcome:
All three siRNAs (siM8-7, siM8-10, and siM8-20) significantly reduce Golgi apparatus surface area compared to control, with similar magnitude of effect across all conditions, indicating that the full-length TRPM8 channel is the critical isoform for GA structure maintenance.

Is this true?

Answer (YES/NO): NO